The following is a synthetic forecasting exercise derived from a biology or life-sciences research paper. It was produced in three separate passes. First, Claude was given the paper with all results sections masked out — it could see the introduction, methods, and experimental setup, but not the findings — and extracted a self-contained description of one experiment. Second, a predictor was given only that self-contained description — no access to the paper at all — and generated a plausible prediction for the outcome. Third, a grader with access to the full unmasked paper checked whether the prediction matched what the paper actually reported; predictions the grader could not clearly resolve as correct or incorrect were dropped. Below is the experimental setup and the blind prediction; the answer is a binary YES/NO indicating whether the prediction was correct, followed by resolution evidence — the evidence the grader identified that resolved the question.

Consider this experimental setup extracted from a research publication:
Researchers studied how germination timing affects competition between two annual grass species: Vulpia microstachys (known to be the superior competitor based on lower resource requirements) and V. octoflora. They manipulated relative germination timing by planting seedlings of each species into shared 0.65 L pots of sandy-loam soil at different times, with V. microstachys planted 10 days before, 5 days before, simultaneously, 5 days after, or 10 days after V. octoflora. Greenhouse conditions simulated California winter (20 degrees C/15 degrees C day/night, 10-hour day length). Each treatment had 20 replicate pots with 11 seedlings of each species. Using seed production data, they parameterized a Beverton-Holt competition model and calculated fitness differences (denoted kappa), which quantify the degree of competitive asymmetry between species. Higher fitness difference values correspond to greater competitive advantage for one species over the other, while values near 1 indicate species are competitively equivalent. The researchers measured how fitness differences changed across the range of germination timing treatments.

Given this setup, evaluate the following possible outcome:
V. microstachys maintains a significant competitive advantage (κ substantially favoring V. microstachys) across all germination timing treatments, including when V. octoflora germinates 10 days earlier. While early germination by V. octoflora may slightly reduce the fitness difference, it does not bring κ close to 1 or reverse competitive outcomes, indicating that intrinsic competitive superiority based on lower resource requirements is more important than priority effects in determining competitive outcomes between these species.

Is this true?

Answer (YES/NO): NO